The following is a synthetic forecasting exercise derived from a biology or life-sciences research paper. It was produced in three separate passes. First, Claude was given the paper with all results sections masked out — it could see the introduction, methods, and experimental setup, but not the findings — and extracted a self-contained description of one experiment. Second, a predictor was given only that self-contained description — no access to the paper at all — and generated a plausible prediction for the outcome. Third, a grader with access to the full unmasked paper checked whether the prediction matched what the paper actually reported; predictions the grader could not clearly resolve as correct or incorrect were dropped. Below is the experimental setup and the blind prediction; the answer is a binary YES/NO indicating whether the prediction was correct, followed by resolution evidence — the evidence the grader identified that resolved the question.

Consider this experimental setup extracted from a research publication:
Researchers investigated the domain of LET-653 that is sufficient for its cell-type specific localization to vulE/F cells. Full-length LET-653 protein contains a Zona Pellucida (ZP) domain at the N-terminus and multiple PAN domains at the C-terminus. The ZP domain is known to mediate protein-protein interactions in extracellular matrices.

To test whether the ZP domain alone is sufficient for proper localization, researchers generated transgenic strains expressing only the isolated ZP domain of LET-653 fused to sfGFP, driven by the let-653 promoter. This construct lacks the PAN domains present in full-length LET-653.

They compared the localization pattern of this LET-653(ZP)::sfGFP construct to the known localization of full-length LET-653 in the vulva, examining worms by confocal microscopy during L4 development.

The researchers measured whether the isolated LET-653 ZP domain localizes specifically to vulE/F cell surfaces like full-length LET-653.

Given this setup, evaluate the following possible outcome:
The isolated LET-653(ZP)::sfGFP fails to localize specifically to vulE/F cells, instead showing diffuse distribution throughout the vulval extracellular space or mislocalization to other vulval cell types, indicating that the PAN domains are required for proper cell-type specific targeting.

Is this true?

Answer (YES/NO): NO